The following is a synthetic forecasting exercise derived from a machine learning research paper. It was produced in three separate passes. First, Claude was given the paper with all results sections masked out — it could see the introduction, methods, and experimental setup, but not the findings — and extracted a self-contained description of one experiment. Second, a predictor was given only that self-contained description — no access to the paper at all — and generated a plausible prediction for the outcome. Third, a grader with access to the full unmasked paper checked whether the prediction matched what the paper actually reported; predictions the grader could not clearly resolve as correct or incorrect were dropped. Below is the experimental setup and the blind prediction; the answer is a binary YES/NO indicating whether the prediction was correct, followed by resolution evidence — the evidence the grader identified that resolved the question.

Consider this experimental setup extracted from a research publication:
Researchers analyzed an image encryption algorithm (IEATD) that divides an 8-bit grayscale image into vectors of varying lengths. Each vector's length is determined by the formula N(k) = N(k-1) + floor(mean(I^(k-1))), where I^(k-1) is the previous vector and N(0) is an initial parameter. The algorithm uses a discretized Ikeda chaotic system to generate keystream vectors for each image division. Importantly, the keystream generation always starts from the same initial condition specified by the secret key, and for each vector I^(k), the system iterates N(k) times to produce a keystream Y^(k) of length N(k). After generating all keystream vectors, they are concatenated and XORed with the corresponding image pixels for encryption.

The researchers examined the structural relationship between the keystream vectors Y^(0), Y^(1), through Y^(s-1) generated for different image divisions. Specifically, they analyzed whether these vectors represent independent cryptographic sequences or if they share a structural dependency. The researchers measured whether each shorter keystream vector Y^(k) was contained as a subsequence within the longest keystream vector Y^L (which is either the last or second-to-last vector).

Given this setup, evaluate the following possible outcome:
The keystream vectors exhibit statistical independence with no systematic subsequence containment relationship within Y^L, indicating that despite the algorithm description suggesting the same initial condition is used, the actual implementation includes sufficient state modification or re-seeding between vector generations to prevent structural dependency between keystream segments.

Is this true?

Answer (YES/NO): NO